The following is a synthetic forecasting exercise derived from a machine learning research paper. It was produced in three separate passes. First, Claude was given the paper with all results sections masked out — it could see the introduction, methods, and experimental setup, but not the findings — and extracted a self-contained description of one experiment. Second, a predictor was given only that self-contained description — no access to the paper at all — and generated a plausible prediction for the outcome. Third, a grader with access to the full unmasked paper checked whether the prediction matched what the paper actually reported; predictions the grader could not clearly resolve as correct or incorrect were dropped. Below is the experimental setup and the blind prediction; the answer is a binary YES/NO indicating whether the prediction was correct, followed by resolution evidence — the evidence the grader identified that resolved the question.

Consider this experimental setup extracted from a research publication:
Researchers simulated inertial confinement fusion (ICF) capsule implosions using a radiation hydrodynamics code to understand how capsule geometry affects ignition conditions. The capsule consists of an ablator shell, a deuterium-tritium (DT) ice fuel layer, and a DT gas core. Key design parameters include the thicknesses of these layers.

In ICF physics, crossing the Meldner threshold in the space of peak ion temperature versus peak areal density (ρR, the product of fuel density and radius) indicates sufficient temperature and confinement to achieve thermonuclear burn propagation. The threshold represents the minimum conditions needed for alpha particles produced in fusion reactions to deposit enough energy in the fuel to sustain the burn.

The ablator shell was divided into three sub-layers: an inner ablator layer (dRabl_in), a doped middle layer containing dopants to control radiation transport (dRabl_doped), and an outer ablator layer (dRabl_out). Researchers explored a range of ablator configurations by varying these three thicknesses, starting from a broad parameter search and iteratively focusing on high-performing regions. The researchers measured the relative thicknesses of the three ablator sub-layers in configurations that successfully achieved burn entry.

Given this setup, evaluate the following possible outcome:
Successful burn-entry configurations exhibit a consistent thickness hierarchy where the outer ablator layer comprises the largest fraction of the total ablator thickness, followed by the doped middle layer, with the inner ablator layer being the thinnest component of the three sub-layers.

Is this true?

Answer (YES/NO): YES